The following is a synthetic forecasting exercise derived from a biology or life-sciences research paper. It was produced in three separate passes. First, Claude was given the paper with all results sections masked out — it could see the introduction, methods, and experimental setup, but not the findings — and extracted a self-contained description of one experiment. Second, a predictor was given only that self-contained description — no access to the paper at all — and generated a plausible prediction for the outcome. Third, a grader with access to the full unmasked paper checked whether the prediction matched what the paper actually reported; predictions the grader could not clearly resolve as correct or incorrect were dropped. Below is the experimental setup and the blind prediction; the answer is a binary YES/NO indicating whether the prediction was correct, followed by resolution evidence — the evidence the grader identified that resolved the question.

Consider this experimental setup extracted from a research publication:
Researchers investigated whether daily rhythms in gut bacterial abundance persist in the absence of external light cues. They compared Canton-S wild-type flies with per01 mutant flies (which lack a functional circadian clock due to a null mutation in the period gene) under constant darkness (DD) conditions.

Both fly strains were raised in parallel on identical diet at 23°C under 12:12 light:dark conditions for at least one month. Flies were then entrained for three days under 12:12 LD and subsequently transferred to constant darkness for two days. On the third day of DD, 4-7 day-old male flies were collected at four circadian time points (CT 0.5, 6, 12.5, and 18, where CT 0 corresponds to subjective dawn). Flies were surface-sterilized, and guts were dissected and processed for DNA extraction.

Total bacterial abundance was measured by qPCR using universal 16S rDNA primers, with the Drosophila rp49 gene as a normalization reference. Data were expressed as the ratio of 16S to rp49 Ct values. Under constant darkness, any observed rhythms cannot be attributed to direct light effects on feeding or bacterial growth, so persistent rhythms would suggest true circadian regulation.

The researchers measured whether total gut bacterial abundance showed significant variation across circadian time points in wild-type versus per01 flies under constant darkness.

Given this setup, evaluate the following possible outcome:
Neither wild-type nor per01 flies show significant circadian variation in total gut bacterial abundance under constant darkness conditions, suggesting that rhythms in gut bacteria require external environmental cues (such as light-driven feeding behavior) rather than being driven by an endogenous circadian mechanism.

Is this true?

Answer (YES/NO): NO